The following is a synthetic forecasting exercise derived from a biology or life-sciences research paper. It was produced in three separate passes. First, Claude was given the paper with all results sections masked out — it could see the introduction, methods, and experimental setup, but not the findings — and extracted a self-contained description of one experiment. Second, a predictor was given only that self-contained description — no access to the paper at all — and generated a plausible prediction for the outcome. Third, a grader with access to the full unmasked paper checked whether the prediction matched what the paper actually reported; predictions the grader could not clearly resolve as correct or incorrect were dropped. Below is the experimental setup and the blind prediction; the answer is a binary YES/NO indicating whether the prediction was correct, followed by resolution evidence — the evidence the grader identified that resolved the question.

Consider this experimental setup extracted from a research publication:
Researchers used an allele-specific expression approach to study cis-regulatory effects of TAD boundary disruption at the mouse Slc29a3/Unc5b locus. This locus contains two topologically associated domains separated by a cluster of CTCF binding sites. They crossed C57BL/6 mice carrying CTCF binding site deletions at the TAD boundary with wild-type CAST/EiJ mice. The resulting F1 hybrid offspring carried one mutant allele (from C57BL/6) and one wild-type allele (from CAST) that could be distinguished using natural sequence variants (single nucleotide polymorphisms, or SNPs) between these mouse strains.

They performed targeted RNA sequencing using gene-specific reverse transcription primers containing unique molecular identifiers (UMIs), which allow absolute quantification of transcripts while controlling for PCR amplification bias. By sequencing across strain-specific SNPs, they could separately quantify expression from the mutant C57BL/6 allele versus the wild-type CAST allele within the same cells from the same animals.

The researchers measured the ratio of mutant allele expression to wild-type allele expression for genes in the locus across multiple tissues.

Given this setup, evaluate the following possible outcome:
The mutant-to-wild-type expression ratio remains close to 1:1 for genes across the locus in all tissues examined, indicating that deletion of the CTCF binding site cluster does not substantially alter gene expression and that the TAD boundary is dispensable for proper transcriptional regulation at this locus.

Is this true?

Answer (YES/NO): NO